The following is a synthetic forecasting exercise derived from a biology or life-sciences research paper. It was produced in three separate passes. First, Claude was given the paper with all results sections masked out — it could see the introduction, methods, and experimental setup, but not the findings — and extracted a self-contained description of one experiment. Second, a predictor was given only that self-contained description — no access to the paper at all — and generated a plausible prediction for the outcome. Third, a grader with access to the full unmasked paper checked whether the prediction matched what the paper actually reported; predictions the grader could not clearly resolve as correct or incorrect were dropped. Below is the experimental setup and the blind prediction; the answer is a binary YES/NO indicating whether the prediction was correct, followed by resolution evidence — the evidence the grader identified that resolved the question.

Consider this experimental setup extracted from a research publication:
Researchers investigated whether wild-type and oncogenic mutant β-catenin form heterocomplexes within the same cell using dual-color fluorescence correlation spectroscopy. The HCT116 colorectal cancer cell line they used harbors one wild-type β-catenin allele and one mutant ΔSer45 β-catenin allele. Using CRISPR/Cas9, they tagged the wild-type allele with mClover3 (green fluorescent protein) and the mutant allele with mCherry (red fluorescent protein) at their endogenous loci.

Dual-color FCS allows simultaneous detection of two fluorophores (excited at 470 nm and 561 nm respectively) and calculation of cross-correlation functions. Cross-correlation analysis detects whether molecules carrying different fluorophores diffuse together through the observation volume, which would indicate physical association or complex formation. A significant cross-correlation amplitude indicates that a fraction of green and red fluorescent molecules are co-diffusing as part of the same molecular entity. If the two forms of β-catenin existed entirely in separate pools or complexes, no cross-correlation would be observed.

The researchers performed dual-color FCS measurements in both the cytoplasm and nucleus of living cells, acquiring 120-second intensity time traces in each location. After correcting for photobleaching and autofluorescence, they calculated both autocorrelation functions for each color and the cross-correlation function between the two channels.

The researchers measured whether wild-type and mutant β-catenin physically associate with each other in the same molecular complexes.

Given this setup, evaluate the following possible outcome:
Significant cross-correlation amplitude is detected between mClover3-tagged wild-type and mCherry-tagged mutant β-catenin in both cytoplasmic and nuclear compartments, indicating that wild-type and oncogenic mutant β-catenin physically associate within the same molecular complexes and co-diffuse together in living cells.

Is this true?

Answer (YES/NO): NO